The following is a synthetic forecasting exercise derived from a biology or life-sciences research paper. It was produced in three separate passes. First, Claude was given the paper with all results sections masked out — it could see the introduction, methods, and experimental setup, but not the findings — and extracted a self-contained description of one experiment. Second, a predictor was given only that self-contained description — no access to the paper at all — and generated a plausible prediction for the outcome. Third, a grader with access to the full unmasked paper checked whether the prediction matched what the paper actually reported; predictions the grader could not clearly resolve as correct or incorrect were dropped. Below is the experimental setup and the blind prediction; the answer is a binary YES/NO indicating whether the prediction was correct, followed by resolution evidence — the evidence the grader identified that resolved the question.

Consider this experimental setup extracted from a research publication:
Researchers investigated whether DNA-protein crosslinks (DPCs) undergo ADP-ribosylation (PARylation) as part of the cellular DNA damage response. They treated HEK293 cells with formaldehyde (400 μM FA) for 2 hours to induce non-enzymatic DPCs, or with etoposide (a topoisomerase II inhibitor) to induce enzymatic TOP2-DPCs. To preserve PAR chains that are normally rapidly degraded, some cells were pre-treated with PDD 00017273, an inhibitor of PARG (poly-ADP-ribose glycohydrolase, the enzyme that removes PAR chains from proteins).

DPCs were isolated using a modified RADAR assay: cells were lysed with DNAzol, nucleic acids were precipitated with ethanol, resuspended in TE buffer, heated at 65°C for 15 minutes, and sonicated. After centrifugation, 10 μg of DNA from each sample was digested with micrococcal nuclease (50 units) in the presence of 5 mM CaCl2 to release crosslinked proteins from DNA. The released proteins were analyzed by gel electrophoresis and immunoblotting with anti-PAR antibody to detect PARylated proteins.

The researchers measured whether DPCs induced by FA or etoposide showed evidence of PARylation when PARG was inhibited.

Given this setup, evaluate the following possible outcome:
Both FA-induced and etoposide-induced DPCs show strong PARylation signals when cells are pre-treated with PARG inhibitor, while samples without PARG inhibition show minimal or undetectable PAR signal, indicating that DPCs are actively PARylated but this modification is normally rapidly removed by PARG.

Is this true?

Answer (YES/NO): YES